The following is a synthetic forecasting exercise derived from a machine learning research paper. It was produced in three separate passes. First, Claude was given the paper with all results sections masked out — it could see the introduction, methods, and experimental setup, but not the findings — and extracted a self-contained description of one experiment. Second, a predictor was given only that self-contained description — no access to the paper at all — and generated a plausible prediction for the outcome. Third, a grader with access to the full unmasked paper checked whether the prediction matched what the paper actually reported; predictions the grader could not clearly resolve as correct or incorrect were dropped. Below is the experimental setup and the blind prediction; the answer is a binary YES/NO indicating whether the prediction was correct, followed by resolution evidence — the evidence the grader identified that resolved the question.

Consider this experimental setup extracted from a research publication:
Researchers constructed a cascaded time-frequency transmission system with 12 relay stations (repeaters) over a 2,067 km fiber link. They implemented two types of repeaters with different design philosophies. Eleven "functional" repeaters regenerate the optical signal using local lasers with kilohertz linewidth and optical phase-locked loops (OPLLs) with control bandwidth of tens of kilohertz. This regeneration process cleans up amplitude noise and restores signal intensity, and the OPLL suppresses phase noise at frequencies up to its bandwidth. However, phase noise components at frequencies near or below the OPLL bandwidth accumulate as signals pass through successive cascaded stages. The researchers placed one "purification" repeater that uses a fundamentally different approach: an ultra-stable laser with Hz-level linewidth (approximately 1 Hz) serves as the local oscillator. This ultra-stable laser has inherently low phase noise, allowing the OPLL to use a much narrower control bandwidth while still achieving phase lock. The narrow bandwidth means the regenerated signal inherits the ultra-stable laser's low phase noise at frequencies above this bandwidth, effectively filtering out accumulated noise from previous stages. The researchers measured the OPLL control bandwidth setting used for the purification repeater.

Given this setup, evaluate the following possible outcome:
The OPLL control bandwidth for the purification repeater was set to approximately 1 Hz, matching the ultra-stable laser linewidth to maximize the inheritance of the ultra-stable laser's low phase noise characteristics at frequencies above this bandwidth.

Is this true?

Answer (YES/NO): NO